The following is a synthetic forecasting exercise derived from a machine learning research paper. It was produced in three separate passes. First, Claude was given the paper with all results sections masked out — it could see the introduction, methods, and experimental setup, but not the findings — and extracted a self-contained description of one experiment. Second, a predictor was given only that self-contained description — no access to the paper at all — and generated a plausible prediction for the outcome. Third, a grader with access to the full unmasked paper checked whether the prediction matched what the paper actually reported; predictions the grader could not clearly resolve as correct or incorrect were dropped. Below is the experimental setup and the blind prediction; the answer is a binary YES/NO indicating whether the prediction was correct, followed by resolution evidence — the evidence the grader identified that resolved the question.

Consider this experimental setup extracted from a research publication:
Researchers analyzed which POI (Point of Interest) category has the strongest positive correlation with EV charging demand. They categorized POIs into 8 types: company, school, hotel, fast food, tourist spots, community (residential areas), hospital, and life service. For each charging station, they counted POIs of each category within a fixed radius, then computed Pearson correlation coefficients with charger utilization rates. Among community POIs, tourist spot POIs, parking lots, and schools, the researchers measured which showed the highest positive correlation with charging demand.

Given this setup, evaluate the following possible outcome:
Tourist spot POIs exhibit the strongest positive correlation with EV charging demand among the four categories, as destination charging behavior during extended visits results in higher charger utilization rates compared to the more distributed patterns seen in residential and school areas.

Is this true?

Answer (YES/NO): NO